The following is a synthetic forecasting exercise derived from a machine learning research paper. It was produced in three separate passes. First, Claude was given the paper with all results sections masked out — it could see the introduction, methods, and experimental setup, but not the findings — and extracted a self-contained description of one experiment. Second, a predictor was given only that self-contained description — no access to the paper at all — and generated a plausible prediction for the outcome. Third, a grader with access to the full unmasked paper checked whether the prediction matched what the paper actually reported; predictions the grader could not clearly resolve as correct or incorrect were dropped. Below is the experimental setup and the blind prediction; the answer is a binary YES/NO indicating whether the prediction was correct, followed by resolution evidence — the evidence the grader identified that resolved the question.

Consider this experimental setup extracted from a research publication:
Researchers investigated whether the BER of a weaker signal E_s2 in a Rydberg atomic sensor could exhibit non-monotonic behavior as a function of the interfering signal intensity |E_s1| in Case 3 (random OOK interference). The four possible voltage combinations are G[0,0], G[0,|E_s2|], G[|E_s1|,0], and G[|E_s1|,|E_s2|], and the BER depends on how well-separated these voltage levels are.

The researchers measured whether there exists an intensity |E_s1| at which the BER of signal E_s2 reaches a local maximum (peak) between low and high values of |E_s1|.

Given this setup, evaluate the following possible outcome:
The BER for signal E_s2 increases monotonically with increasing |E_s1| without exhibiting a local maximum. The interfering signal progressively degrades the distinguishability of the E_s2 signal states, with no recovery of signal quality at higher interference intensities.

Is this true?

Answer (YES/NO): NO